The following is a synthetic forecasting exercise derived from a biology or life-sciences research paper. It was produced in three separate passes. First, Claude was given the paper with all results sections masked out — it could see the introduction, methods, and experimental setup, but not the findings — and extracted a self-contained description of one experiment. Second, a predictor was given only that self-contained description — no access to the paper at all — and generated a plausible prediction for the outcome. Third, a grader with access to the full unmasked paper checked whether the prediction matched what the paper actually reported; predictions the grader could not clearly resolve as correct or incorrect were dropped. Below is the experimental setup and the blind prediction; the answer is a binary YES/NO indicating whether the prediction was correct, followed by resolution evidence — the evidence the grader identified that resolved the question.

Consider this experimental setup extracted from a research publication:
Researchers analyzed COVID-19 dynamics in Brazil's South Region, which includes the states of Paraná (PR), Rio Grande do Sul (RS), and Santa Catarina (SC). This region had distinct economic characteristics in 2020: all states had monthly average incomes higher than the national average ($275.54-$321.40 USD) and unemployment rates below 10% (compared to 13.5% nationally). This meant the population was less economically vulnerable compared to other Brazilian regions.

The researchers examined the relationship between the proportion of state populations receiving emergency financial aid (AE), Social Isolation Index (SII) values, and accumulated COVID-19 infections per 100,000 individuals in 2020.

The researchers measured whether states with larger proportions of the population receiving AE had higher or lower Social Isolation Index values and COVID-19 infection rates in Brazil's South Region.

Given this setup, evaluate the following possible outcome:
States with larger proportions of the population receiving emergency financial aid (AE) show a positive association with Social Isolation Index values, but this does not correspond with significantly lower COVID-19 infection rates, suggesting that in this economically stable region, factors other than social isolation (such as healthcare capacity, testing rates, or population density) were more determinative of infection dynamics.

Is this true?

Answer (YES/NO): NO